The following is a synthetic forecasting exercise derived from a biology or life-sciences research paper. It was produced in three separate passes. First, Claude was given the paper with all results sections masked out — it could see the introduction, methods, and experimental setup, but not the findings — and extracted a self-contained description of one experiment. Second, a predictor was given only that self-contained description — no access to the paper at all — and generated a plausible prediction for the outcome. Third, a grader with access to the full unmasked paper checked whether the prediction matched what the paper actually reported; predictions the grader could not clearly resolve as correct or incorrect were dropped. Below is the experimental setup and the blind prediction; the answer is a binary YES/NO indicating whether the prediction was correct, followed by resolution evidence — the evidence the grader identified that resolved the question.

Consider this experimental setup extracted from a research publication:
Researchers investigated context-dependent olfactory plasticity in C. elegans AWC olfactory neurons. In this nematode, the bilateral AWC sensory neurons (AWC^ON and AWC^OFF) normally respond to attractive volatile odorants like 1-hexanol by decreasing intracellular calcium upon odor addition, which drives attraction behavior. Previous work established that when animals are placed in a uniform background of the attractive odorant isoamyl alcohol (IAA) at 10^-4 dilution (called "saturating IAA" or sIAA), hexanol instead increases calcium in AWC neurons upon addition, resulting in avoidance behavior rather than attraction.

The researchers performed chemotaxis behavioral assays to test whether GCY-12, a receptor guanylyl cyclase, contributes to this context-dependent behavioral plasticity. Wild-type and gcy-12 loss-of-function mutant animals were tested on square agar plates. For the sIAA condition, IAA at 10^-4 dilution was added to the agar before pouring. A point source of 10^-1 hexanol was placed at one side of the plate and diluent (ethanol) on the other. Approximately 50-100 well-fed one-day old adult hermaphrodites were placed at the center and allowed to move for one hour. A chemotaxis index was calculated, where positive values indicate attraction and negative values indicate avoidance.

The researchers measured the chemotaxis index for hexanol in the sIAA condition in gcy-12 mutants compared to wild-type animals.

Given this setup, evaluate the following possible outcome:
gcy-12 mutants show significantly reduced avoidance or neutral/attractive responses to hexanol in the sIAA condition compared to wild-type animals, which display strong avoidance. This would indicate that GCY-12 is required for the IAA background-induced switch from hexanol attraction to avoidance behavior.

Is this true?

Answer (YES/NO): YES